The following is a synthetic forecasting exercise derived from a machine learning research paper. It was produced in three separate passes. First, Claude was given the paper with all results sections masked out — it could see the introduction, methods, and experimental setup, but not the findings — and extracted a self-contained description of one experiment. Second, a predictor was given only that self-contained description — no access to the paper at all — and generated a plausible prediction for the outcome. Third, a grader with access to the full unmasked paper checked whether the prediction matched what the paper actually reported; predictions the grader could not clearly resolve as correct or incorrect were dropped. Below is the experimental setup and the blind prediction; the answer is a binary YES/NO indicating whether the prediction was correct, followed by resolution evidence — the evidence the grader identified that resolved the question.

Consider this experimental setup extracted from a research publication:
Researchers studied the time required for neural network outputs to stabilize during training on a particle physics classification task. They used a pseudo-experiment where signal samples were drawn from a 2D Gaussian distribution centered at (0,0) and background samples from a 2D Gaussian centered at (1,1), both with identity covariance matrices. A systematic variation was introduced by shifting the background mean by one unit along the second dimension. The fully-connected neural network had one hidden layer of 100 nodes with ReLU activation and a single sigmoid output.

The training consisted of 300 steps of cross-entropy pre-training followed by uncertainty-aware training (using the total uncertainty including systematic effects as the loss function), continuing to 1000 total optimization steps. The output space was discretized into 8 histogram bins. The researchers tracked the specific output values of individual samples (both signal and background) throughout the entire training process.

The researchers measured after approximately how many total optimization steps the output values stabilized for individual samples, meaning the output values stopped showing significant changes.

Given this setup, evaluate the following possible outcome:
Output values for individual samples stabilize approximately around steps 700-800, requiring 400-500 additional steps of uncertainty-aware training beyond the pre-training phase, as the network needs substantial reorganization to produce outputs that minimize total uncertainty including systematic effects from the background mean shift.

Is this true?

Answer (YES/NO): NO